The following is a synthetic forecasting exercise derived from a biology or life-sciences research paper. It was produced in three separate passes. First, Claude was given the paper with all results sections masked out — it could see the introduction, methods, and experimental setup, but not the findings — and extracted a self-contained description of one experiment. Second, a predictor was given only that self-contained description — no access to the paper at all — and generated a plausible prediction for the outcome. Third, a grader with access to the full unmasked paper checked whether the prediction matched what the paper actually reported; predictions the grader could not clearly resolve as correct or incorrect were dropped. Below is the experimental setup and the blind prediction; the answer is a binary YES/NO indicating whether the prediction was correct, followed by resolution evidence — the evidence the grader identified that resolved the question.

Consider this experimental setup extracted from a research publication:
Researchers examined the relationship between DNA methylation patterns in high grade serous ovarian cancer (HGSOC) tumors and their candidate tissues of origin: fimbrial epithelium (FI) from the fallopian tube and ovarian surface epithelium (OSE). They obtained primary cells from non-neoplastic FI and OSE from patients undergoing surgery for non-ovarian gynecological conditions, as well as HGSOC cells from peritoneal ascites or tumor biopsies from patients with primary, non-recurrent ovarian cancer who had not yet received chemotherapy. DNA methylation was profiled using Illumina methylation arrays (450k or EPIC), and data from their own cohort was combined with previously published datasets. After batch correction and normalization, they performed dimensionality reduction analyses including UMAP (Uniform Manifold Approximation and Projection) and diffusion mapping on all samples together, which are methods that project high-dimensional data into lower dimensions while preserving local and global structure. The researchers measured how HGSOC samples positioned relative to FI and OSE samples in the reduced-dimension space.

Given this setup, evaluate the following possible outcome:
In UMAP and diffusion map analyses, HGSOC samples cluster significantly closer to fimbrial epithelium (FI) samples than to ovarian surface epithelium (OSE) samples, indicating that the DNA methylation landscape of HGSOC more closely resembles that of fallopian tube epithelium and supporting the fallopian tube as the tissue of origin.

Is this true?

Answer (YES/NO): NO